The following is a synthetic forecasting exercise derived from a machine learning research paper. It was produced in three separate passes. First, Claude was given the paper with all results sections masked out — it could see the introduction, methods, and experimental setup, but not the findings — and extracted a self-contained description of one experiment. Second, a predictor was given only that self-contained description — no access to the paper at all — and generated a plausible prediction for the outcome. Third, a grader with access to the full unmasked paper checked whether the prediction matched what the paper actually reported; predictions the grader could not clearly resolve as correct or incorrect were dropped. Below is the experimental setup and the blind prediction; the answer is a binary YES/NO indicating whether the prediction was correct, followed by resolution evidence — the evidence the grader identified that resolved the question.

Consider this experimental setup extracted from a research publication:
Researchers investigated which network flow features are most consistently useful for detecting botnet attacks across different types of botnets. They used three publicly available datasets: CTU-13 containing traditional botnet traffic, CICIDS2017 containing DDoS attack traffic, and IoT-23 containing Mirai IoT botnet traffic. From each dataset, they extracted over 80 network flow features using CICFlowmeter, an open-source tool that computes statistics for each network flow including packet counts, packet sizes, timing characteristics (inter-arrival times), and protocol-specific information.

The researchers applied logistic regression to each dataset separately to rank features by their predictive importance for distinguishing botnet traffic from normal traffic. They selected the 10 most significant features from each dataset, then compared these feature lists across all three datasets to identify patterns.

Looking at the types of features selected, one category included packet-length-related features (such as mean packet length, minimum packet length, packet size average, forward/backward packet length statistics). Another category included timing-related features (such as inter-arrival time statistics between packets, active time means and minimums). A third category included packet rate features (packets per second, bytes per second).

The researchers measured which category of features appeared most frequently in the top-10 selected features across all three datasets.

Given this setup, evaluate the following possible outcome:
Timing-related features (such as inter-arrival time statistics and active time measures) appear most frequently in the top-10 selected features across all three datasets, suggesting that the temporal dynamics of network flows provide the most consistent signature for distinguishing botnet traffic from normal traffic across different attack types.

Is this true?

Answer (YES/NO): NO